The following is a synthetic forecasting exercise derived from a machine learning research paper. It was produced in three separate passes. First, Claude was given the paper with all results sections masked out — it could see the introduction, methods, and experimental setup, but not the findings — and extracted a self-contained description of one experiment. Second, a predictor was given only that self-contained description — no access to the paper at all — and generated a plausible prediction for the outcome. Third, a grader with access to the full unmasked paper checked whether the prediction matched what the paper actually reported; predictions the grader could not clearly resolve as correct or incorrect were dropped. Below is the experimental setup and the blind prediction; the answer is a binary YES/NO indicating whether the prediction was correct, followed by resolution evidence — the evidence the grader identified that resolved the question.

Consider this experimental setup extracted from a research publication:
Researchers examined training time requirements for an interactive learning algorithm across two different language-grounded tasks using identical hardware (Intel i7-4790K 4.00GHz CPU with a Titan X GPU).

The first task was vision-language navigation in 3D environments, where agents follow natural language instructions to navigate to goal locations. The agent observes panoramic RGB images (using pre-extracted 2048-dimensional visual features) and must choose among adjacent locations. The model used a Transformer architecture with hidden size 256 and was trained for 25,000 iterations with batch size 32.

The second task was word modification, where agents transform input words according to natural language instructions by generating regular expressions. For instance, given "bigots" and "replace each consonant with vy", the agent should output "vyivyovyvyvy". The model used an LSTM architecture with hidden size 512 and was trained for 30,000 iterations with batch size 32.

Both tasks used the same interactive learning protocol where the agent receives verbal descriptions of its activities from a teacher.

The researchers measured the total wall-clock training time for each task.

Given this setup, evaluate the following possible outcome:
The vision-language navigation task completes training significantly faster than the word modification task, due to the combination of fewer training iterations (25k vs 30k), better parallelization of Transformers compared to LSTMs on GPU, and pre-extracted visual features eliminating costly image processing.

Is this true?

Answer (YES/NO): NO